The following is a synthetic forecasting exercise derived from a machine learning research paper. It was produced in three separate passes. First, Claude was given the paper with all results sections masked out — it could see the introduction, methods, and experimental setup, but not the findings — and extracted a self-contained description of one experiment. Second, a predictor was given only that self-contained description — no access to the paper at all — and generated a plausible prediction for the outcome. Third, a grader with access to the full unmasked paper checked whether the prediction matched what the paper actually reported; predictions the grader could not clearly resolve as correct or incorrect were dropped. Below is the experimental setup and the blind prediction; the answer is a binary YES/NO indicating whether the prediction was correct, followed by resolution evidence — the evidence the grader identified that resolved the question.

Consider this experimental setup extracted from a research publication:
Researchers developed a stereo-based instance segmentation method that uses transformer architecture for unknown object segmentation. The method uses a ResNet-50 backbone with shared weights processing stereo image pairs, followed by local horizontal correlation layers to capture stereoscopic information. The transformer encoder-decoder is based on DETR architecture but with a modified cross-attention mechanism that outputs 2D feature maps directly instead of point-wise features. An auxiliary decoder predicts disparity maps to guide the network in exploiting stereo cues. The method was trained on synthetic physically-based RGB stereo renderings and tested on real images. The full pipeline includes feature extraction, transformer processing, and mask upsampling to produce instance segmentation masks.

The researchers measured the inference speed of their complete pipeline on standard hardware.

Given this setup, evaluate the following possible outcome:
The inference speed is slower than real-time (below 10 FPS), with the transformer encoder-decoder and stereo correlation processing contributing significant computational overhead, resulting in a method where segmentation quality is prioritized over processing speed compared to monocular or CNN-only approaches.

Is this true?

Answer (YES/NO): NO